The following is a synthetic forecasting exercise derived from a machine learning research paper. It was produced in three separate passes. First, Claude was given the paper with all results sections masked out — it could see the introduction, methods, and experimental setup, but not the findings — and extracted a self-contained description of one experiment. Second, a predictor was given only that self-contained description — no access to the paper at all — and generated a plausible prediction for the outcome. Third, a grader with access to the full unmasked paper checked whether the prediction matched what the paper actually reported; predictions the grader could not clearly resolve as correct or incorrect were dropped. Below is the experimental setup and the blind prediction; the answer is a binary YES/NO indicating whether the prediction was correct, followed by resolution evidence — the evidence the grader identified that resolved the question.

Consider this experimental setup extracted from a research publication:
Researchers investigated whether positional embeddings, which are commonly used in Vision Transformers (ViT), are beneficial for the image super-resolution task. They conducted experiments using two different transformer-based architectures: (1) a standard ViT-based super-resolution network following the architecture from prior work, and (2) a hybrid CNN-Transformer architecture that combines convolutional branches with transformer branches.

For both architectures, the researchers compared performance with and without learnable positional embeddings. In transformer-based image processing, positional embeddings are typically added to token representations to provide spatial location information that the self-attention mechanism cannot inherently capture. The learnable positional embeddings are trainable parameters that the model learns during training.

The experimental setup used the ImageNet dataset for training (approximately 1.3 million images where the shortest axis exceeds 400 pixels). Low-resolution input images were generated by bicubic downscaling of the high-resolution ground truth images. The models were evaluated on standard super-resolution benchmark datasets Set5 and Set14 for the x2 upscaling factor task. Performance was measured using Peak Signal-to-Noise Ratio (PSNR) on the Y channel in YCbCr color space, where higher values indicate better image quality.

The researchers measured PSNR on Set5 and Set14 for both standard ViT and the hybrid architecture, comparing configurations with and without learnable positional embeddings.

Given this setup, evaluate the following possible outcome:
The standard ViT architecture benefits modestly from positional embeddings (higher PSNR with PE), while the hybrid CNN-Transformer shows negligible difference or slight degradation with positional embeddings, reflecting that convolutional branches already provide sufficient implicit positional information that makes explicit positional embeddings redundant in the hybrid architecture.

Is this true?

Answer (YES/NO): NO